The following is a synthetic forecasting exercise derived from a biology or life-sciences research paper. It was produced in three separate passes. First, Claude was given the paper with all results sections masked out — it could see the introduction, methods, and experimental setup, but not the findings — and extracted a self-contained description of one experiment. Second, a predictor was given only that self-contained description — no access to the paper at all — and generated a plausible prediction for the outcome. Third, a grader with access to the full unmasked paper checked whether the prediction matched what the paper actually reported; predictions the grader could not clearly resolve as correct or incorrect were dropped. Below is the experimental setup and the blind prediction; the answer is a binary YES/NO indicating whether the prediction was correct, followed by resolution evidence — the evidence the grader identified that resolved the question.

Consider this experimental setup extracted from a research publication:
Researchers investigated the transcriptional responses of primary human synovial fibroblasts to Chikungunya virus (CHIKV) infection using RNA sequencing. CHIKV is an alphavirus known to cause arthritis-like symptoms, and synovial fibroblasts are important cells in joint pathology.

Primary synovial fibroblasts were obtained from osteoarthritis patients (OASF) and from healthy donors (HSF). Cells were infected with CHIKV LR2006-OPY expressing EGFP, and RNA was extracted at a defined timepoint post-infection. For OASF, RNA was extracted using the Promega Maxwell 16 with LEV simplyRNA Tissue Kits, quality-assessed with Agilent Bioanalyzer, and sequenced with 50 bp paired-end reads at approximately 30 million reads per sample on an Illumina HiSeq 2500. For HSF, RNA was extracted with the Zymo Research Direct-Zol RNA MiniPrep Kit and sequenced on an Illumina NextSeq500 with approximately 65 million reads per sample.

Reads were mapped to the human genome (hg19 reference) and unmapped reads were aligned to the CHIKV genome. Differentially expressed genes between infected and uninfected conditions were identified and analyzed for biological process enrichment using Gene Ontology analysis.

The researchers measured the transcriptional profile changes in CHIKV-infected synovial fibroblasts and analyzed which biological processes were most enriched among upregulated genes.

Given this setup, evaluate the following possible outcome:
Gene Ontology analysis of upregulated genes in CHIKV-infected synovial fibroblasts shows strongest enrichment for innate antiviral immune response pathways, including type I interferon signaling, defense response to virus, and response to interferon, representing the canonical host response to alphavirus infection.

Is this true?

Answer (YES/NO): YES